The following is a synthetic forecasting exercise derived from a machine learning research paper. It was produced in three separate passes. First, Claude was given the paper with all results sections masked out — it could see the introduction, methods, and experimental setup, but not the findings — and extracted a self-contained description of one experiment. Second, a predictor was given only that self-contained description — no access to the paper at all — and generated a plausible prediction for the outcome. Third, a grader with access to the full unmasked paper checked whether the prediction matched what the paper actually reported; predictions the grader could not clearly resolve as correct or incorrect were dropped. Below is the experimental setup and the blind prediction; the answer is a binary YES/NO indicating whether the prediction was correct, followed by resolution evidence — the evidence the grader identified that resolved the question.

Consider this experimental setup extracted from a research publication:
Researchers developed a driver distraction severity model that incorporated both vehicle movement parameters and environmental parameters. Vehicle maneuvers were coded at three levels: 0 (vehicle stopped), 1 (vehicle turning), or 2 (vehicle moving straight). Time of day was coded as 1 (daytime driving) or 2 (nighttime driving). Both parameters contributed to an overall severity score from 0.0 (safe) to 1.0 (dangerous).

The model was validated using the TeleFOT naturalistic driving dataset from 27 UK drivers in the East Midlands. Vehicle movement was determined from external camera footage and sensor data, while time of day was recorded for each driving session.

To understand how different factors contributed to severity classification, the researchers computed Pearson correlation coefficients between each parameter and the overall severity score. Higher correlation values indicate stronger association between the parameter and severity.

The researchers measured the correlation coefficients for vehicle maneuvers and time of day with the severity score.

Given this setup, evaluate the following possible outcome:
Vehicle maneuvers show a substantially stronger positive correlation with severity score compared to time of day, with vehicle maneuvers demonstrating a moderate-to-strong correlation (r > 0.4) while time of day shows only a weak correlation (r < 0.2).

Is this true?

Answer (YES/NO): NO